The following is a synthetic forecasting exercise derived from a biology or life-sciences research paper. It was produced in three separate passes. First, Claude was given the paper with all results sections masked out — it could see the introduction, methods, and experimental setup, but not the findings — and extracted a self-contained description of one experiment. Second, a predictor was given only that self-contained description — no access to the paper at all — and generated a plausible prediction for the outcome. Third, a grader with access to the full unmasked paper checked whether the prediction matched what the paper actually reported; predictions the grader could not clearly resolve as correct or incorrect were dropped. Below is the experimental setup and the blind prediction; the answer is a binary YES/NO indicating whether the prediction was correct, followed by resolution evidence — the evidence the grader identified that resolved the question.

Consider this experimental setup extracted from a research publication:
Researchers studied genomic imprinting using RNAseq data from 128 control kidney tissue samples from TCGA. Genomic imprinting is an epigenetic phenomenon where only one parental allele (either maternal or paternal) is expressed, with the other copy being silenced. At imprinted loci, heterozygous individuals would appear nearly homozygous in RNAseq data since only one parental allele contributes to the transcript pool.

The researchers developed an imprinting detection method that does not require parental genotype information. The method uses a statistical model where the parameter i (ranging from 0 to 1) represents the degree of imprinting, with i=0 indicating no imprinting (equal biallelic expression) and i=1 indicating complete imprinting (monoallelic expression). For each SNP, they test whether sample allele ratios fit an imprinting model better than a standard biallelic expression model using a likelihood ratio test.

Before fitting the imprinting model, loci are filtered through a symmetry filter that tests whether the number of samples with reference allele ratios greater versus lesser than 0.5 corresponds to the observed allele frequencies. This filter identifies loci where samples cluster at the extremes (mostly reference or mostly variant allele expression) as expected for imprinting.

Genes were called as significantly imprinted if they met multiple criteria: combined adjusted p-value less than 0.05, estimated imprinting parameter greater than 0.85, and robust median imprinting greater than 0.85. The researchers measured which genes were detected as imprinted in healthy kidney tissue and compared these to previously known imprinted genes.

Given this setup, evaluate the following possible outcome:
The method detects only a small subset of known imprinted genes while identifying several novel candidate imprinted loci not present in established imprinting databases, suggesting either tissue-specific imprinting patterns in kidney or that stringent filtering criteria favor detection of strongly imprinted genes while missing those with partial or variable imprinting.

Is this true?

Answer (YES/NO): NO